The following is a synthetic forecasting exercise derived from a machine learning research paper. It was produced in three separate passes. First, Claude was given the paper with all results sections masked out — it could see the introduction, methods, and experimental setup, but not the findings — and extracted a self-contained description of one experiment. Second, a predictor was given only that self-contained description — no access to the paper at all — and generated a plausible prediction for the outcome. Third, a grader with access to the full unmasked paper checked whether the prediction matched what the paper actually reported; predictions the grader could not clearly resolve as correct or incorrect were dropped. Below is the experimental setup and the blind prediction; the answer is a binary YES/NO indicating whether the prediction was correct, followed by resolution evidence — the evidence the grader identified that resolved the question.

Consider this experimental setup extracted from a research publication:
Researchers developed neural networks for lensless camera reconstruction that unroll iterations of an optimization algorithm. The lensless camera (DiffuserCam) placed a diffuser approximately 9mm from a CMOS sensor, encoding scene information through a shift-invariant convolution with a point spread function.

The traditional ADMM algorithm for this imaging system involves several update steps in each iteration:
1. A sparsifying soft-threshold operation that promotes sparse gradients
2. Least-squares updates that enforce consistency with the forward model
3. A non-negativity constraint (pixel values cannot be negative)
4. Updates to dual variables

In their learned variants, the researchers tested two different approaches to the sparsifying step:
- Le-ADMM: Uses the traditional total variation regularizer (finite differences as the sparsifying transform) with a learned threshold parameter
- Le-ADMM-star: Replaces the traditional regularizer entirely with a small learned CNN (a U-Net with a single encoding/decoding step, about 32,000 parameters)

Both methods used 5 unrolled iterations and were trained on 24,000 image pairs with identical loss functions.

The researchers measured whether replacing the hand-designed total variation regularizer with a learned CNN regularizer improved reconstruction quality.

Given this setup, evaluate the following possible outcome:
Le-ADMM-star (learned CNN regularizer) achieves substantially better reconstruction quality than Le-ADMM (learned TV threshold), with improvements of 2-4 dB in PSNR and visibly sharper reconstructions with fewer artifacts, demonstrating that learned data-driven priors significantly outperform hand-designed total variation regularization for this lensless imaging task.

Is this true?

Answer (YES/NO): YES